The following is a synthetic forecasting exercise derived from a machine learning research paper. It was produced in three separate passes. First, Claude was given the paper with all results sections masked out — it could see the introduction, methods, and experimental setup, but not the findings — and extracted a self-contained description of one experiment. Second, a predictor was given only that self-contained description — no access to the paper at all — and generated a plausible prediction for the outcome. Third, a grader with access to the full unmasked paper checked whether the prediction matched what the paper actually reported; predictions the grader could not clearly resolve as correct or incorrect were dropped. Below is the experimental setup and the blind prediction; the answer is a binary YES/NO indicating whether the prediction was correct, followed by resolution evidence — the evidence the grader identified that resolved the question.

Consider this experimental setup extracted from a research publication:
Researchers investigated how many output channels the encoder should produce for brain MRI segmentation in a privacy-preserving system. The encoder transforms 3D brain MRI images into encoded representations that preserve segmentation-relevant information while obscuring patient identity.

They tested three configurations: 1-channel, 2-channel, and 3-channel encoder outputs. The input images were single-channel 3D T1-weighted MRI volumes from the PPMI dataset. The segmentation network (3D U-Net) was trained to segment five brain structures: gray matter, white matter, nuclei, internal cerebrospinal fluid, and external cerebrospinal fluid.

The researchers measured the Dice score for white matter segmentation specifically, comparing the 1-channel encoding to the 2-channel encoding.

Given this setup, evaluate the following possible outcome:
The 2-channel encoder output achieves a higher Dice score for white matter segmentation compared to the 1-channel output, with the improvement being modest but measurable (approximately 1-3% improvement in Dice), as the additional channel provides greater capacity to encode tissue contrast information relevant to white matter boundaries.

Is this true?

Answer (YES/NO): YES